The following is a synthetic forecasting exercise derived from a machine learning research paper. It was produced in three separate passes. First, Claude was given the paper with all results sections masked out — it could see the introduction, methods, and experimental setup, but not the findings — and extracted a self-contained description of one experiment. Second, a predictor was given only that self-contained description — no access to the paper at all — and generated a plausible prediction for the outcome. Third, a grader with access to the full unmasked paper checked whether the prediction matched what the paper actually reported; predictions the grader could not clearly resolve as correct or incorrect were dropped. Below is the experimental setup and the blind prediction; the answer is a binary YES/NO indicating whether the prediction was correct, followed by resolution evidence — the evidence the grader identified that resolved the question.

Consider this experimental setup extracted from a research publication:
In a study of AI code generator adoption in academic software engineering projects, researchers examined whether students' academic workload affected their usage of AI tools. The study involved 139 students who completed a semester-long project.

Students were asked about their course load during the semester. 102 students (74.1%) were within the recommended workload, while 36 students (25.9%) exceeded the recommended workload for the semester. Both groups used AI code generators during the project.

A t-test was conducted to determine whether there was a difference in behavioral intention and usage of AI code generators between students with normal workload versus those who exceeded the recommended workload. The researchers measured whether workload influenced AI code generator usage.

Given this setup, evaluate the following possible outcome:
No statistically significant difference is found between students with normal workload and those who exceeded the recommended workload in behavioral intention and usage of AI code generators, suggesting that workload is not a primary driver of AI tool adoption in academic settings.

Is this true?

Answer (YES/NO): YES